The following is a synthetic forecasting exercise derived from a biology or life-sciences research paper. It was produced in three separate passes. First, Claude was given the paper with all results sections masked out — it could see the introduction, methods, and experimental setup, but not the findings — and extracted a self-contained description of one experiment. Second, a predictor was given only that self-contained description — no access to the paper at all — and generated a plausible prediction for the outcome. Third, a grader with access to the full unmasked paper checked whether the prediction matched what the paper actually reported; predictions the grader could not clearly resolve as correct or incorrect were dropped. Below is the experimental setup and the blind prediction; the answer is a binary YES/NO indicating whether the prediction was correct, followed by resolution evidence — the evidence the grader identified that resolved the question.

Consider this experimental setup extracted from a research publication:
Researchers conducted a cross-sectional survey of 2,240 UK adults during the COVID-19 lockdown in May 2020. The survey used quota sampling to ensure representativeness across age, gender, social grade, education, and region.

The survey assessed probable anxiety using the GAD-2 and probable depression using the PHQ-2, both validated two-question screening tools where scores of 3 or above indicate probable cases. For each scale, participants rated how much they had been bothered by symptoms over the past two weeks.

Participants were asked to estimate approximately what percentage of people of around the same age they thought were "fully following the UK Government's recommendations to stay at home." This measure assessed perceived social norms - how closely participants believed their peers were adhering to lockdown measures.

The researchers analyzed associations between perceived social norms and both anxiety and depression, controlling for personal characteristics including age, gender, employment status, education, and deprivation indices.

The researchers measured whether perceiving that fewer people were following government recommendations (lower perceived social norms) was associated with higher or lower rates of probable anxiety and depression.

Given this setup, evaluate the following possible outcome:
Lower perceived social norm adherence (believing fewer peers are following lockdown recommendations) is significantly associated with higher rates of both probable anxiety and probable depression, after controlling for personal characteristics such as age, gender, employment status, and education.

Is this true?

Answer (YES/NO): YES